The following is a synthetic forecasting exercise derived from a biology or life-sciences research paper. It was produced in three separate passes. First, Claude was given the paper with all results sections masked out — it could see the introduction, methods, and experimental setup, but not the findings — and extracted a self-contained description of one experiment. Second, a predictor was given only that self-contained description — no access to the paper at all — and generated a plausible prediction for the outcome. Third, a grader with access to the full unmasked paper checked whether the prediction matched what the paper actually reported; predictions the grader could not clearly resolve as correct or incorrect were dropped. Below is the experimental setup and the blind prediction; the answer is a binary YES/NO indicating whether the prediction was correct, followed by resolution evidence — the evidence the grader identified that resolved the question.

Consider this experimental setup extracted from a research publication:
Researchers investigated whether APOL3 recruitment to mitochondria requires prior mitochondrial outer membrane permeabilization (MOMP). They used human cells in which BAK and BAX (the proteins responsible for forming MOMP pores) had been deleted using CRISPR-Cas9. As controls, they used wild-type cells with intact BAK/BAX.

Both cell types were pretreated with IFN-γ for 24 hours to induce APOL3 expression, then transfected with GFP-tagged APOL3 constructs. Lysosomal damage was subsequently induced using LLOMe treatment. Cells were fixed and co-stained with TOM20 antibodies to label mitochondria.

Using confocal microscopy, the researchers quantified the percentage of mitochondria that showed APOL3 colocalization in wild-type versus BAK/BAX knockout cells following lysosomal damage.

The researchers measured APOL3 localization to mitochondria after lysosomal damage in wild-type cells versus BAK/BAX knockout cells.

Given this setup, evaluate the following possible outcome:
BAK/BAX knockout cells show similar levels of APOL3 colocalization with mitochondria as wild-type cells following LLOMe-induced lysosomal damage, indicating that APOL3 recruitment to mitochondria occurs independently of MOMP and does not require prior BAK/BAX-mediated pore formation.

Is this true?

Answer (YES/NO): NO